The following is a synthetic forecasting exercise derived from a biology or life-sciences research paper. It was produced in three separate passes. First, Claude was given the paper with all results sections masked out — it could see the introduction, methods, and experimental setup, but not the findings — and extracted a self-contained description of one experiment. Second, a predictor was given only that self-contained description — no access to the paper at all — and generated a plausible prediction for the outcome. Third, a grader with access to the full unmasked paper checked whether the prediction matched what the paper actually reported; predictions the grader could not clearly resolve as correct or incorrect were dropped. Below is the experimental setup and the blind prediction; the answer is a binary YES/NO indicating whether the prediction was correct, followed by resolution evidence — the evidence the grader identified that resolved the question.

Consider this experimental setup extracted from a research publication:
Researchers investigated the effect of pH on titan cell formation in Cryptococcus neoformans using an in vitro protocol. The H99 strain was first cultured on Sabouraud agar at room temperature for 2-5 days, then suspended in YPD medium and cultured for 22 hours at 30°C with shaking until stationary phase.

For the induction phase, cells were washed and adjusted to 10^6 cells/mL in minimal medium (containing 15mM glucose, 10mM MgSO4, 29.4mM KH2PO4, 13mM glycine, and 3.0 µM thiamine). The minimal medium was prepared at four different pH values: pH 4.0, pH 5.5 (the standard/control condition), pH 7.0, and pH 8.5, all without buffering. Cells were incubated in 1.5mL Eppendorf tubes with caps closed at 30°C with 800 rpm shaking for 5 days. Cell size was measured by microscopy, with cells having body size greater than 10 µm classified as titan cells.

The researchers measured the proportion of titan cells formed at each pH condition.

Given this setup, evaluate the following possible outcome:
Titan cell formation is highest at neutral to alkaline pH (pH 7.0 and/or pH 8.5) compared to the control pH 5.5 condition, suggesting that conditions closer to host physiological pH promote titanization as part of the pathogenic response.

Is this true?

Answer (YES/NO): NO